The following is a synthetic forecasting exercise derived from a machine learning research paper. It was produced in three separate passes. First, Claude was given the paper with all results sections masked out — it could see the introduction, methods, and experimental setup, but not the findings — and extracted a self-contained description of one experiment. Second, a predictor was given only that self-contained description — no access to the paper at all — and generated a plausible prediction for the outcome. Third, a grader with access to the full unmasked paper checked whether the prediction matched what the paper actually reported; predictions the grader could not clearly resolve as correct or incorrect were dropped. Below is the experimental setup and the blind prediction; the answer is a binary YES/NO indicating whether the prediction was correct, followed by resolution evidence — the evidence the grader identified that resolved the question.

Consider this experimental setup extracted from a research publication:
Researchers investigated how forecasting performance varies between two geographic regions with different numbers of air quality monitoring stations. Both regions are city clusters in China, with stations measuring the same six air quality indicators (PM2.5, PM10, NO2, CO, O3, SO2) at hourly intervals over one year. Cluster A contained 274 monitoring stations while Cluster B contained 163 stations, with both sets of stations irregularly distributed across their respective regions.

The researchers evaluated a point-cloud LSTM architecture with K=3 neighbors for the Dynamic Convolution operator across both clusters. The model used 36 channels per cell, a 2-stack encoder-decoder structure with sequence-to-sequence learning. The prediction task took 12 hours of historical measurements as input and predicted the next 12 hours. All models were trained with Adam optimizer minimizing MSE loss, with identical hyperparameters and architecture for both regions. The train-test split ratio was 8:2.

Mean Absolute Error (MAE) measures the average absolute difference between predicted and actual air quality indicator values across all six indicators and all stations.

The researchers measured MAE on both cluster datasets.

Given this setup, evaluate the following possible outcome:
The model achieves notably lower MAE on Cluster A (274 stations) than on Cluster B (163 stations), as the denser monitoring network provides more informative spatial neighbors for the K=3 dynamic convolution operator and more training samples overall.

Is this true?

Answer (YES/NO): NO